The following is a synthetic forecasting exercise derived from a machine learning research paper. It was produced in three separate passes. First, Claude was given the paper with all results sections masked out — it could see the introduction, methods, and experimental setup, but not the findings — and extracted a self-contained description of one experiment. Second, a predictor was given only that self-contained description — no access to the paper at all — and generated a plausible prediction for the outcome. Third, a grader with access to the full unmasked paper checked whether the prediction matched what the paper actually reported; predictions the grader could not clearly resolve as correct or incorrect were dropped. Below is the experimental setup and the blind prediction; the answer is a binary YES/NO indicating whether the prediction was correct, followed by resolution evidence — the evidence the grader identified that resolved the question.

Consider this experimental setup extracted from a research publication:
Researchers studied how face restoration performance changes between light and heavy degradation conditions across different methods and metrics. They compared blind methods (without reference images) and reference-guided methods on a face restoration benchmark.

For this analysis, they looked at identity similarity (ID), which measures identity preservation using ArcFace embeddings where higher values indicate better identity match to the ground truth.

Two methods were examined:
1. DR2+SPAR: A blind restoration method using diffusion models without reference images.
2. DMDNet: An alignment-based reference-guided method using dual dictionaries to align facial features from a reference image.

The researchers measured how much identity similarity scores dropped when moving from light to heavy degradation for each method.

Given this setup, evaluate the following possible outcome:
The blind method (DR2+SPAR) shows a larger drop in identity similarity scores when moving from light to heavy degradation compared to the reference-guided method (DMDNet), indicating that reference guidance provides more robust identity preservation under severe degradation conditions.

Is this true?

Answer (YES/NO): NO